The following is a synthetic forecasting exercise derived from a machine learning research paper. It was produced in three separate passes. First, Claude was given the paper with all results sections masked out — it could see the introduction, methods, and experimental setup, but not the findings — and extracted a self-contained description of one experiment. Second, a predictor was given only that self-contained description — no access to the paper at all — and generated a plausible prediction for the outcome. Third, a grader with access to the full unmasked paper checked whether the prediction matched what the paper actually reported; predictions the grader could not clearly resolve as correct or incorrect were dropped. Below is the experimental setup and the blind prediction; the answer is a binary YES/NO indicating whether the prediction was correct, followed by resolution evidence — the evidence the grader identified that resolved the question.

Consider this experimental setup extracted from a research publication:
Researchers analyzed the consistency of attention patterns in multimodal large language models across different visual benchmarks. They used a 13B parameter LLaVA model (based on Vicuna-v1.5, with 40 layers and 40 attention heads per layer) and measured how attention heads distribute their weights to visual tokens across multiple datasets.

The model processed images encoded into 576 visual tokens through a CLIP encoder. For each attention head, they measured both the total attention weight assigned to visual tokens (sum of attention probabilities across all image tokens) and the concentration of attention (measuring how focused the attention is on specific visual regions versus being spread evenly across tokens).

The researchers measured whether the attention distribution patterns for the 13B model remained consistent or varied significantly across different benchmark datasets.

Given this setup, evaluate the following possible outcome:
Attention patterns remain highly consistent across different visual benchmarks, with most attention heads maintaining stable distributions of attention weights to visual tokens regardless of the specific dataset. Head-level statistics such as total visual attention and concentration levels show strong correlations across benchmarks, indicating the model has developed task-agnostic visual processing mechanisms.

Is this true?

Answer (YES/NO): YES